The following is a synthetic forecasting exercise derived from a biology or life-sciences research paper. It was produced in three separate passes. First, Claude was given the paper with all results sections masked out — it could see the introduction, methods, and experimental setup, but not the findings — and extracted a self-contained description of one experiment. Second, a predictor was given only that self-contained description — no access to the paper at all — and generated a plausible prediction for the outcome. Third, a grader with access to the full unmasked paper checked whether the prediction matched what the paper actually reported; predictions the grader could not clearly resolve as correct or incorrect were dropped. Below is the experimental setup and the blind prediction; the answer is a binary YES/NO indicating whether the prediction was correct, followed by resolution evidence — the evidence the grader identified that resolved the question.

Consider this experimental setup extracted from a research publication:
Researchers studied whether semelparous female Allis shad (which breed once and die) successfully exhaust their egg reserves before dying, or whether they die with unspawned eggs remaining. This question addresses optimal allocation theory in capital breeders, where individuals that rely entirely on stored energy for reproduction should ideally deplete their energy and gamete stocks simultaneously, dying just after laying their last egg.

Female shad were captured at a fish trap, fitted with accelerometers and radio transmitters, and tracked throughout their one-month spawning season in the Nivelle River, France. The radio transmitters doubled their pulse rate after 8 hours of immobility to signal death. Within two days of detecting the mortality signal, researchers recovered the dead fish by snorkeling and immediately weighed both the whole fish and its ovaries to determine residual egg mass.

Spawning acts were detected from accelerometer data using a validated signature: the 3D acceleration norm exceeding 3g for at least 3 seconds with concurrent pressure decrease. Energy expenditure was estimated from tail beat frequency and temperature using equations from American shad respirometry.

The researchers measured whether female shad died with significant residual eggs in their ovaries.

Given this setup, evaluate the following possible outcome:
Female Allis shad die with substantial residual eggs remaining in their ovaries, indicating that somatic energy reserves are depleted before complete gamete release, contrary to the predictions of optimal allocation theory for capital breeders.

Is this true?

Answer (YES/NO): YES